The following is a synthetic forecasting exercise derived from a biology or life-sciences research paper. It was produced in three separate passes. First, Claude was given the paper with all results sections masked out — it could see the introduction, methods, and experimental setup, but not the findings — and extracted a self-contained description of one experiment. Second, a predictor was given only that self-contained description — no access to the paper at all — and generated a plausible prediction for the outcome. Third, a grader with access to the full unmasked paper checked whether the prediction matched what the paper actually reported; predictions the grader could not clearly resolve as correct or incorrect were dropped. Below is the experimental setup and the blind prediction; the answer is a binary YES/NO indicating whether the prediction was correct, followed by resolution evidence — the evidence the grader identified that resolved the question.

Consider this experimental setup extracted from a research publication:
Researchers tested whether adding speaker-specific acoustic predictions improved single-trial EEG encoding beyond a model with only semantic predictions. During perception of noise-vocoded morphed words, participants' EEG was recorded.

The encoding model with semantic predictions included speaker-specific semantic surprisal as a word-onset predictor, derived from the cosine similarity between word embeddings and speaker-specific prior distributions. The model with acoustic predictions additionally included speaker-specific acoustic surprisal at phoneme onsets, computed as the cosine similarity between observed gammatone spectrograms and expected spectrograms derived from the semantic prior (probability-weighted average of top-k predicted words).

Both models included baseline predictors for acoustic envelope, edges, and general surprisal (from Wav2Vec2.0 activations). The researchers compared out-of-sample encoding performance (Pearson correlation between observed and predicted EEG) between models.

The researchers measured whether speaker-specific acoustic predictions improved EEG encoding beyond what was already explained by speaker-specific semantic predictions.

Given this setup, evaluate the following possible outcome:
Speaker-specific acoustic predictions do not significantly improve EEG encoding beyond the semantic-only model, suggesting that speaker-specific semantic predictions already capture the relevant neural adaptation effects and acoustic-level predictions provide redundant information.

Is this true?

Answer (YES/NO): NO